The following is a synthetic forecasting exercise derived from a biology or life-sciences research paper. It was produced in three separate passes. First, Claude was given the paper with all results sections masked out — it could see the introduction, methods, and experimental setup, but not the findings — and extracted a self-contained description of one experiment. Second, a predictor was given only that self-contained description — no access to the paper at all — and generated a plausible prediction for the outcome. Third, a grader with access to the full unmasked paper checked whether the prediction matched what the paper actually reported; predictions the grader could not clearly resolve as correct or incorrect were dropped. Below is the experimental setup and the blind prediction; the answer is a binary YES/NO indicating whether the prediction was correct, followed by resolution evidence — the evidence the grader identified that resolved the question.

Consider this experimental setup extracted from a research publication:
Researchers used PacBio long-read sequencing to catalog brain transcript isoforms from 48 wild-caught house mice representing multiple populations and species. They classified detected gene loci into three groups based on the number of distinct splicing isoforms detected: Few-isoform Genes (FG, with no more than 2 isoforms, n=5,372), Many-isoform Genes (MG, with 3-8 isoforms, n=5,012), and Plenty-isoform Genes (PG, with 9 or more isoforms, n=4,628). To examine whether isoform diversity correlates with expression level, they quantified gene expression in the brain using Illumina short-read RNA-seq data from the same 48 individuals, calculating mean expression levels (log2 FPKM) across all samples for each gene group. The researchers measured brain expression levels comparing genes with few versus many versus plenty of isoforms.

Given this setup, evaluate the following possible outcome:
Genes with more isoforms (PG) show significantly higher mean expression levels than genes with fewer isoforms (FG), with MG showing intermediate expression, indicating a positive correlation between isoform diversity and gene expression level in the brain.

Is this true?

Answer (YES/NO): YES